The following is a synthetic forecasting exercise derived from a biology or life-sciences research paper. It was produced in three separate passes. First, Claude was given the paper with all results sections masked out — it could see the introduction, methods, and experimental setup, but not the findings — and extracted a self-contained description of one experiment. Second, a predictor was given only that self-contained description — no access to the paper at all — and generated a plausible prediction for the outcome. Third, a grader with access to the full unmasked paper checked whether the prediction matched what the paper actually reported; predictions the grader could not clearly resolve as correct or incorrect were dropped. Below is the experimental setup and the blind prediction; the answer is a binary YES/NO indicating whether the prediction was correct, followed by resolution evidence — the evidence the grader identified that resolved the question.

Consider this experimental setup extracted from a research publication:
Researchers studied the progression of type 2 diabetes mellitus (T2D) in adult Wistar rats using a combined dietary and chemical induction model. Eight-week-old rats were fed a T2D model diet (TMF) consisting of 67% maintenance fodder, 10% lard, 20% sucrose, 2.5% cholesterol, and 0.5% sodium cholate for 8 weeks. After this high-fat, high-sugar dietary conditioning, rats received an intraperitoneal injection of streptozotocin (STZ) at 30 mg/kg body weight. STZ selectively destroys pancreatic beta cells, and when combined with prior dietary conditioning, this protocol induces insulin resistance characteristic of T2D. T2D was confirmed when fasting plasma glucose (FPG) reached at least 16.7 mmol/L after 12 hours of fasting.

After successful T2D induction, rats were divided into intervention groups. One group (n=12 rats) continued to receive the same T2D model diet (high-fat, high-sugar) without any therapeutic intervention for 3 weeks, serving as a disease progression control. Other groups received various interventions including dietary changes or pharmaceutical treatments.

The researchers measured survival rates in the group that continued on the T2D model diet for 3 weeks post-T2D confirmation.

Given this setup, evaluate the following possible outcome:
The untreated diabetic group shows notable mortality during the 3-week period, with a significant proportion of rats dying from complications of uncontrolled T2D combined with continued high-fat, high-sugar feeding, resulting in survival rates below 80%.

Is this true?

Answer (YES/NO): YES